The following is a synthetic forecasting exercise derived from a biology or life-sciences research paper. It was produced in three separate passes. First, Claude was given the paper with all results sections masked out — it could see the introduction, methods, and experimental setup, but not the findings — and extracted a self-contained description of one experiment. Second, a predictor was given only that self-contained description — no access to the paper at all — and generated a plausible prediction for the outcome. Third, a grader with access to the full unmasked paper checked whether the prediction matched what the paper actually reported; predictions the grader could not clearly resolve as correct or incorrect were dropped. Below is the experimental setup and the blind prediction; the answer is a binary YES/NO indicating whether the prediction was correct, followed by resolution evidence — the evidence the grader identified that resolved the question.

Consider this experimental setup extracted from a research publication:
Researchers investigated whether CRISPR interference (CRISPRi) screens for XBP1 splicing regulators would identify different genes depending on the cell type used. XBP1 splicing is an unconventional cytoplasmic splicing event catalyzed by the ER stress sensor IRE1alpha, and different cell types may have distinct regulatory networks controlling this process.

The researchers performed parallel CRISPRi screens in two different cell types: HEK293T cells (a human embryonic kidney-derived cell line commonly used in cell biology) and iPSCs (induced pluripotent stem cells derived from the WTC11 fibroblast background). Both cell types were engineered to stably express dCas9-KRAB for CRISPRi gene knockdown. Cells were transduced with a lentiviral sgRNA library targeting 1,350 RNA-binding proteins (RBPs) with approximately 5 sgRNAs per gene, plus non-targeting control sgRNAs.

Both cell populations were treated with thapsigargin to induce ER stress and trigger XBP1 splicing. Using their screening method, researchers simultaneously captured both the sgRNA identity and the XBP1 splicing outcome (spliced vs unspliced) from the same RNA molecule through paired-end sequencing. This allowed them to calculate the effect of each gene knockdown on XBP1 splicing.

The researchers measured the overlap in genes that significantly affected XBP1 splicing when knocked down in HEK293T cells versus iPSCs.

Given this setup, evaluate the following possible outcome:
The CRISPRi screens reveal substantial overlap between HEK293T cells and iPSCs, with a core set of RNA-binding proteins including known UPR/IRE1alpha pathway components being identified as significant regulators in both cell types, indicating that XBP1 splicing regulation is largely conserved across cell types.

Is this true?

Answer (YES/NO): YES